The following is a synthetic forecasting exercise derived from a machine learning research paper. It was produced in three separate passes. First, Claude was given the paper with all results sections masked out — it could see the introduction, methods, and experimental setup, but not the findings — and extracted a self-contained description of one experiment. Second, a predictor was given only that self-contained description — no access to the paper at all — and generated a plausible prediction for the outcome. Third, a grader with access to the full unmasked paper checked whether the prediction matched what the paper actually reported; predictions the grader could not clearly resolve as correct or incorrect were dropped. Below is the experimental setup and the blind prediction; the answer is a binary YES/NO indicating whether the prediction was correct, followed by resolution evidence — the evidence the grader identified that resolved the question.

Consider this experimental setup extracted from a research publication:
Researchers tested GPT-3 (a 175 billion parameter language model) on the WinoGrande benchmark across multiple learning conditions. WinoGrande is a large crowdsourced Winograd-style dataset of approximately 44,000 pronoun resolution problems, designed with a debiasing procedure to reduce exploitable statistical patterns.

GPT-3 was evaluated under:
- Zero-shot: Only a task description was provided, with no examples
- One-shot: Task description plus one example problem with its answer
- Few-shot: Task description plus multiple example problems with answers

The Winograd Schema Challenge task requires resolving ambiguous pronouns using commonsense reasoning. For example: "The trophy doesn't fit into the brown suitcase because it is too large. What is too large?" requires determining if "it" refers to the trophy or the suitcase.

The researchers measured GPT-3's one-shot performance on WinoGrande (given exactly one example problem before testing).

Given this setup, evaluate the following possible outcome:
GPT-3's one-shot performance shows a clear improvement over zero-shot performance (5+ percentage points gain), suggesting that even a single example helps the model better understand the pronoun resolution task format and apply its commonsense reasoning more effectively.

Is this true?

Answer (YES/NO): NO